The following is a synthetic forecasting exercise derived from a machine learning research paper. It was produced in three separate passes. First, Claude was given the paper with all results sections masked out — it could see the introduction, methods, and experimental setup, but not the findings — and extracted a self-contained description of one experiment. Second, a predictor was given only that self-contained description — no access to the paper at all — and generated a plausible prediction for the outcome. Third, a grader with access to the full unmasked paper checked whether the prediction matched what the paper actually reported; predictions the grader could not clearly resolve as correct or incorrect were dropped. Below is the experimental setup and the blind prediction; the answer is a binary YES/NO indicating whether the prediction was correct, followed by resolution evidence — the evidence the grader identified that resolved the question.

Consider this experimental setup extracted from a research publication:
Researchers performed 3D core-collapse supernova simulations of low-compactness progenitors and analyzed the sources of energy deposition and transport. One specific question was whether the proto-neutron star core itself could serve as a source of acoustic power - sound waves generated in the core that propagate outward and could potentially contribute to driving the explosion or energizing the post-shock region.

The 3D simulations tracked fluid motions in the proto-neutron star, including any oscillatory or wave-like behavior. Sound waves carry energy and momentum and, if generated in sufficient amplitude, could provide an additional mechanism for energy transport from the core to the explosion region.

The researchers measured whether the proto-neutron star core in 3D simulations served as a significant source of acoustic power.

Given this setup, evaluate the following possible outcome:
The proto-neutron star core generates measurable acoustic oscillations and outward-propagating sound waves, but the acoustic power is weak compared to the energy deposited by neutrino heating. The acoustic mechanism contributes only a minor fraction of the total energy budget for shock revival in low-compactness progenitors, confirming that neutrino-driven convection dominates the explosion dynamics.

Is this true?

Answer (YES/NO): YES